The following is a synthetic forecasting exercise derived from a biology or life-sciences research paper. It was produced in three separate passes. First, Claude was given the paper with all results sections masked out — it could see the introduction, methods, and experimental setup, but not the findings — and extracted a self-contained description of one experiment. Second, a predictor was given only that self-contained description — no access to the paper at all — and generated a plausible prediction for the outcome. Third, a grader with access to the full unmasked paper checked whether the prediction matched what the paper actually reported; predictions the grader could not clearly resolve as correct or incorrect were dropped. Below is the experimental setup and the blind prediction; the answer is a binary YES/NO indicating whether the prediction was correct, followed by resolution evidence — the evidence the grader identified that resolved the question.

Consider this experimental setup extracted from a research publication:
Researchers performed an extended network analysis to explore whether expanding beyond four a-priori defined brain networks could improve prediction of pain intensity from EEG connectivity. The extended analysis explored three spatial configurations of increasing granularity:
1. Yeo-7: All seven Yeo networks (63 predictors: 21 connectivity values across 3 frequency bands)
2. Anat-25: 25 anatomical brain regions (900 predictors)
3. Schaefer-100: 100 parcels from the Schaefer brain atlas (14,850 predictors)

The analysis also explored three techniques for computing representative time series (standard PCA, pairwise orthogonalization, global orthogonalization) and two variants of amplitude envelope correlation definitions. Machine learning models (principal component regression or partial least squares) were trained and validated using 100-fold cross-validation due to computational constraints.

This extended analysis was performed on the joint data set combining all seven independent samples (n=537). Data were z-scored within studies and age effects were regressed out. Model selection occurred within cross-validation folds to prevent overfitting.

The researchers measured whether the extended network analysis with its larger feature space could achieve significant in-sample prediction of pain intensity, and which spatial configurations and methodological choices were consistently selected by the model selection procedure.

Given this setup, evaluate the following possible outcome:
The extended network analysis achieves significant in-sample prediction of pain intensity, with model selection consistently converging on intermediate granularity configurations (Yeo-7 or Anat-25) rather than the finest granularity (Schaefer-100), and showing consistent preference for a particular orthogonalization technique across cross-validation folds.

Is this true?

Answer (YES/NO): NO